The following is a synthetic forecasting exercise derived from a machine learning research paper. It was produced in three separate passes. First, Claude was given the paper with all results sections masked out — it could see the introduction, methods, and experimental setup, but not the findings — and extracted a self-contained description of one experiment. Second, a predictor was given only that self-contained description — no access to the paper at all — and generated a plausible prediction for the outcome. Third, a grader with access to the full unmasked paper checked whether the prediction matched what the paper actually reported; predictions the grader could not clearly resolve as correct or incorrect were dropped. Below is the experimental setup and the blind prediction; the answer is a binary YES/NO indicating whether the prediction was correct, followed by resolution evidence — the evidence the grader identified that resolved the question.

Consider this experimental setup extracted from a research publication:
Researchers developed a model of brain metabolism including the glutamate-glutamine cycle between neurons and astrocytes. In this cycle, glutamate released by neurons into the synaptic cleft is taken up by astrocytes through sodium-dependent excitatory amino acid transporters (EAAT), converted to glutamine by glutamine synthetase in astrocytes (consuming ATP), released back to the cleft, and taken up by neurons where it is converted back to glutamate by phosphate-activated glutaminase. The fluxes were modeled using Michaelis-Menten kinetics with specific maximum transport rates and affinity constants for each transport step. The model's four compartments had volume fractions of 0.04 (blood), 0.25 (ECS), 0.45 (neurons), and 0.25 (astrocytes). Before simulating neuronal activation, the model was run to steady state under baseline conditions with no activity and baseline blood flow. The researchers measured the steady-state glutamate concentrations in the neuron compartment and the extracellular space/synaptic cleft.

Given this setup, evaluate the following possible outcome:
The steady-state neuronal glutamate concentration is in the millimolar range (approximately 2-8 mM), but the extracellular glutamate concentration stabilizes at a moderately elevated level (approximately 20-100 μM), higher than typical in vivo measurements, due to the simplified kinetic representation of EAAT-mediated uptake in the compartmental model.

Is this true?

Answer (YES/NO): NO